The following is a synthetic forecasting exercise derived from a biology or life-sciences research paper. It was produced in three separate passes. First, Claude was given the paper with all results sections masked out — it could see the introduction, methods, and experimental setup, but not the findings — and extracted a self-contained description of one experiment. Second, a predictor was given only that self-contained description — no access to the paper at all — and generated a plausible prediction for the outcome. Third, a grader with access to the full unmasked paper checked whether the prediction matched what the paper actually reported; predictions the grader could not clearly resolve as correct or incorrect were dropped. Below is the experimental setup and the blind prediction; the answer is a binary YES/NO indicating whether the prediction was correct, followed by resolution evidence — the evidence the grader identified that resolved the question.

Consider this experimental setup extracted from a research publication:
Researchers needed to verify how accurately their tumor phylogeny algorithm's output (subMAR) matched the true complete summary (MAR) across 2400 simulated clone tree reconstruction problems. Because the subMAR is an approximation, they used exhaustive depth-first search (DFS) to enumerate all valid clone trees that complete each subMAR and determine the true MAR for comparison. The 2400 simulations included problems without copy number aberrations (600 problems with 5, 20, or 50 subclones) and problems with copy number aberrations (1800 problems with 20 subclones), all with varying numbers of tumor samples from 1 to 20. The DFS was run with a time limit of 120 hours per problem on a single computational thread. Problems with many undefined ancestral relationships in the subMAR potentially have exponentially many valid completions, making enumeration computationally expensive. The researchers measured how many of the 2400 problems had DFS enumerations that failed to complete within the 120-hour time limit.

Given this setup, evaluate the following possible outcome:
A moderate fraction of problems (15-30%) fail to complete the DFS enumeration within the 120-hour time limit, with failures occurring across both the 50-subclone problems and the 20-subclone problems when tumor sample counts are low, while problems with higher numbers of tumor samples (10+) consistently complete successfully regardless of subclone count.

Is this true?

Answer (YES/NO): NO